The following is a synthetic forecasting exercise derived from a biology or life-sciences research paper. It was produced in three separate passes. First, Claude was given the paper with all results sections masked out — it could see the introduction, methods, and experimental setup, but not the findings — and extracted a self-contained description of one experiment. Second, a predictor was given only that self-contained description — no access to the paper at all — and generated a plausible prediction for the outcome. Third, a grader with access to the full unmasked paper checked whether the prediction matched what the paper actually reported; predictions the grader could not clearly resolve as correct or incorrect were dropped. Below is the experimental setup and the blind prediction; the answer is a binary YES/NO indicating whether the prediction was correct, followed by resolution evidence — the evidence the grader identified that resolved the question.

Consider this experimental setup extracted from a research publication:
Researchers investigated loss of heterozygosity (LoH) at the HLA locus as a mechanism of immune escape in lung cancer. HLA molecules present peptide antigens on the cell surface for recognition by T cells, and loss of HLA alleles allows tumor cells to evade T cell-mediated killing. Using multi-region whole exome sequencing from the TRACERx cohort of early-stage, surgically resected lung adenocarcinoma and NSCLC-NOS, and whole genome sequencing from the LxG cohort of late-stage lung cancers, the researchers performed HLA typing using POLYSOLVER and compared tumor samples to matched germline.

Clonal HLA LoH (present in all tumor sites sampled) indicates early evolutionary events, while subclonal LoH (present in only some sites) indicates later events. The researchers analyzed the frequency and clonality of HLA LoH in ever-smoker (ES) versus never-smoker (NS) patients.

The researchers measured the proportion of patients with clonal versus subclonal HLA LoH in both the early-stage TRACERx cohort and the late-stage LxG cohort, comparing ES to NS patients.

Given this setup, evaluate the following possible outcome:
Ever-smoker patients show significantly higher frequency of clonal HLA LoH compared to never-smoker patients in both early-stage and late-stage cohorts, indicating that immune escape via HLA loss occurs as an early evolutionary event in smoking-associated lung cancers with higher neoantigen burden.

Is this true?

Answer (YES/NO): NO